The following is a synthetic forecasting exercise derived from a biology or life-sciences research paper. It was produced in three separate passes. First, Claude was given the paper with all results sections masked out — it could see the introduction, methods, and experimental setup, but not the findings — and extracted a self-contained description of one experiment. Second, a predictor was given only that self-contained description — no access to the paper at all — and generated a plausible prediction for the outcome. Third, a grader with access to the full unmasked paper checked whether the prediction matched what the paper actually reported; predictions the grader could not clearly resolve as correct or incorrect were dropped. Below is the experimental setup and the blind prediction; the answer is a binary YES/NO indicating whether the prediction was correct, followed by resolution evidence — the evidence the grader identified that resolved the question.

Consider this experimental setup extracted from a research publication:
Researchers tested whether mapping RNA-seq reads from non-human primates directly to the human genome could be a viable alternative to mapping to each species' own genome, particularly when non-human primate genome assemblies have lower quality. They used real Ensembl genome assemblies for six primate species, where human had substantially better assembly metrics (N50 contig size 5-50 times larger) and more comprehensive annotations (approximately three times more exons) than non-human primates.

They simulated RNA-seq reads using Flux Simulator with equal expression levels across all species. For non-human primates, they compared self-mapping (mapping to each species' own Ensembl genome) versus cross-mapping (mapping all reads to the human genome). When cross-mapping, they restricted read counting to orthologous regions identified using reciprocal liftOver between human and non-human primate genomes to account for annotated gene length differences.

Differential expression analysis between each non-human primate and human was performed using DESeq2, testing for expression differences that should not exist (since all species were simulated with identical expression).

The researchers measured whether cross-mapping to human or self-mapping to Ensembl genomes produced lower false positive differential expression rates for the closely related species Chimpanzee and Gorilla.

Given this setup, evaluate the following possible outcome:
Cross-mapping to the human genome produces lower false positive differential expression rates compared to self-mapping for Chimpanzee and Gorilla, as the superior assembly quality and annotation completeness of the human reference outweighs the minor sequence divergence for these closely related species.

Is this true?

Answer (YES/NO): YES